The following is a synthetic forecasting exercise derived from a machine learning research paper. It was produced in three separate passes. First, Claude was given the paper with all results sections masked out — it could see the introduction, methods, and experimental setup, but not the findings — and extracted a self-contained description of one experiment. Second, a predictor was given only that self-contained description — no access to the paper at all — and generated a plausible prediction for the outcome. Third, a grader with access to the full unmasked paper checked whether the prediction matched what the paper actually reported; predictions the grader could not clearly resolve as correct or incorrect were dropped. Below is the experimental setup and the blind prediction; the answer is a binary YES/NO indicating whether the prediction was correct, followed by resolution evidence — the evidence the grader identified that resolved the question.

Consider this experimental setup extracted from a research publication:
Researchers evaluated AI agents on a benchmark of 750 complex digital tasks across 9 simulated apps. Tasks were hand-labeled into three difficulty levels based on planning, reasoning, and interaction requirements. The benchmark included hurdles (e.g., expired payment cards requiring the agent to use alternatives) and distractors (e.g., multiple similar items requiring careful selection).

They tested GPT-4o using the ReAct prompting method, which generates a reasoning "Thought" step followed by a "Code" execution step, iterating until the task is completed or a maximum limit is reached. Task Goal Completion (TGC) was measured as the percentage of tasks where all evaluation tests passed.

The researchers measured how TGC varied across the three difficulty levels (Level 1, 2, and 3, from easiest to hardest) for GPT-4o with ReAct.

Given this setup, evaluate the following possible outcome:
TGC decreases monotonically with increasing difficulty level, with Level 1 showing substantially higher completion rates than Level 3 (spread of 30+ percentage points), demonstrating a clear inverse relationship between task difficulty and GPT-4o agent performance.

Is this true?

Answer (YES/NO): YES